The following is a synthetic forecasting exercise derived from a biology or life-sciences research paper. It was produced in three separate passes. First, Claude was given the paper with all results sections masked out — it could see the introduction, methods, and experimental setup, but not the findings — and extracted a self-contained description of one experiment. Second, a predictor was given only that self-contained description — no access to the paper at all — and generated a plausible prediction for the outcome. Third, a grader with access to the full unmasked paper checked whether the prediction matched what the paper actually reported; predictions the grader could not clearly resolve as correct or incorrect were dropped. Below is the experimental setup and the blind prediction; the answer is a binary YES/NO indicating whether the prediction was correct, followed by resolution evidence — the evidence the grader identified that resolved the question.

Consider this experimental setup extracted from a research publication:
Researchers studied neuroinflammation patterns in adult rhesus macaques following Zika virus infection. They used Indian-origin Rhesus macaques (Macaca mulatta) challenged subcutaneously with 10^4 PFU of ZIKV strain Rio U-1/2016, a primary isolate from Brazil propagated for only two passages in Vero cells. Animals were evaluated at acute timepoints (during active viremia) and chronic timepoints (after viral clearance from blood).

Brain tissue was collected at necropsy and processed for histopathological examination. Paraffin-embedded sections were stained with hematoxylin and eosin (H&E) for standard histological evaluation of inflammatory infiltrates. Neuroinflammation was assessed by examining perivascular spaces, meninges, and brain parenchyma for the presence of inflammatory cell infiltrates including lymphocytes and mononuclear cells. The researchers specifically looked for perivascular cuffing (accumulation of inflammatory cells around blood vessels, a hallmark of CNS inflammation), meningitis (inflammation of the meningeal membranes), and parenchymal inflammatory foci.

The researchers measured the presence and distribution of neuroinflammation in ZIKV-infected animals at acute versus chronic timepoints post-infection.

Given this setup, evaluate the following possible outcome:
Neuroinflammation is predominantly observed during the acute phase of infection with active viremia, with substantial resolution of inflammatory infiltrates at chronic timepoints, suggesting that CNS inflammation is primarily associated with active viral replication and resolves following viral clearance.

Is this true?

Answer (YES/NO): NO